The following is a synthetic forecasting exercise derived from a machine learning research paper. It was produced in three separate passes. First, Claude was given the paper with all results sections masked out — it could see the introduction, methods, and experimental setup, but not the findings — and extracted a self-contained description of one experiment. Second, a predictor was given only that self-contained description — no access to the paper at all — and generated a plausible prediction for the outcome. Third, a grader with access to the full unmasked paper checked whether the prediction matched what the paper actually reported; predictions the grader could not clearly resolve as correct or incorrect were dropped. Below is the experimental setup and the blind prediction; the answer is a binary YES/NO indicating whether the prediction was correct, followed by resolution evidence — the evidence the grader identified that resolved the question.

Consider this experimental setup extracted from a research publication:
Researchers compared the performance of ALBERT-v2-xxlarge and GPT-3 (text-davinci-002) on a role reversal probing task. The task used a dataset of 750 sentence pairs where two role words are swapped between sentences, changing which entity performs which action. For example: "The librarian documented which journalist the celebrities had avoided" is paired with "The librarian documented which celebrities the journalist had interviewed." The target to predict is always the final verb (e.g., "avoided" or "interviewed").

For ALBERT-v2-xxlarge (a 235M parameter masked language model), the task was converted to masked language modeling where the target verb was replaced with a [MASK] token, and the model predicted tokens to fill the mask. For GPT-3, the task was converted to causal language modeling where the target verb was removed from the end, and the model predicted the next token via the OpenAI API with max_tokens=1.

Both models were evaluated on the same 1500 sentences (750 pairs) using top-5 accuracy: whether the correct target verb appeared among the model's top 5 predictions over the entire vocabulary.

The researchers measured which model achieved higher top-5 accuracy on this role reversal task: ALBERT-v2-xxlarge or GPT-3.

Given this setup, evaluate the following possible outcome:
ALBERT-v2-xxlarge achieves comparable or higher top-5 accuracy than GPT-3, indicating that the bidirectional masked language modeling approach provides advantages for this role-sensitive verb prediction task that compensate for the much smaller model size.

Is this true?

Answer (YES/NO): YES